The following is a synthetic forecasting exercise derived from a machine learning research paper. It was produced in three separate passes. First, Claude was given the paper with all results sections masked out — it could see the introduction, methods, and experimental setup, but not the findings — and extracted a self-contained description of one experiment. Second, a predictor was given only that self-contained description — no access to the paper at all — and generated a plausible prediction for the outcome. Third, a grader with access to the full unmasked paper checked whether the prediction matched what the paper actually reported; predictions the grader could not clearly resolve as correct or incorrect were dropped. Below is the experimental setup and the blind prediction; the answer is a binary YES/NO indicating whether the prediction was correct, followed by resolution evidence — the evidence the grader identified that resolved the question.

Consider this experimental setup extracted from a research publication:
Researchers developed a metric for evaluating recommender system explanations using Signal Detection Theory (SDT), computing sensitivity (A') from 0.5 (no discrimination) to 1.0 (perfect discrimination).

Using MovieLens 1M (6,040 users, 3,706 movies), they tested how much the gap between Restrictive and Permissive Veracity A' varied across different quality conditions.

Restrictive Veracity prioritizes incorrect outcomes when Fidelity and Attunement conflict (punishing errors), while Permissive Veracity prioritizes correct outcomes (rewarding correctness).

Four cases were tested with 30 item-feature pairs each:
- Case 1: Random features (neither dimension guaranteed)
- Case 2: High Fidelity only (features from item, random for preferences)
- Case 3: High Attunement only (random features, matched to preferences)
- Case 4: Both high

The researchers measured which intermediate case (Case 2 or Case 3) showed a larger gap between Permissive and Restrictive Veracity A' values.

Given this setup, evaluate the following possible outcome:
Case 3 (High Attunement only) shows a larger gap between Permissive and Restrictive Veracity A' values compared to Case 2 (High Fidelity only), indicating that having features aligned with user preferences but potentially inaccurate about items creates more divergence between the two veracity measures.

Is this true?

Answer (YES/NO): YES